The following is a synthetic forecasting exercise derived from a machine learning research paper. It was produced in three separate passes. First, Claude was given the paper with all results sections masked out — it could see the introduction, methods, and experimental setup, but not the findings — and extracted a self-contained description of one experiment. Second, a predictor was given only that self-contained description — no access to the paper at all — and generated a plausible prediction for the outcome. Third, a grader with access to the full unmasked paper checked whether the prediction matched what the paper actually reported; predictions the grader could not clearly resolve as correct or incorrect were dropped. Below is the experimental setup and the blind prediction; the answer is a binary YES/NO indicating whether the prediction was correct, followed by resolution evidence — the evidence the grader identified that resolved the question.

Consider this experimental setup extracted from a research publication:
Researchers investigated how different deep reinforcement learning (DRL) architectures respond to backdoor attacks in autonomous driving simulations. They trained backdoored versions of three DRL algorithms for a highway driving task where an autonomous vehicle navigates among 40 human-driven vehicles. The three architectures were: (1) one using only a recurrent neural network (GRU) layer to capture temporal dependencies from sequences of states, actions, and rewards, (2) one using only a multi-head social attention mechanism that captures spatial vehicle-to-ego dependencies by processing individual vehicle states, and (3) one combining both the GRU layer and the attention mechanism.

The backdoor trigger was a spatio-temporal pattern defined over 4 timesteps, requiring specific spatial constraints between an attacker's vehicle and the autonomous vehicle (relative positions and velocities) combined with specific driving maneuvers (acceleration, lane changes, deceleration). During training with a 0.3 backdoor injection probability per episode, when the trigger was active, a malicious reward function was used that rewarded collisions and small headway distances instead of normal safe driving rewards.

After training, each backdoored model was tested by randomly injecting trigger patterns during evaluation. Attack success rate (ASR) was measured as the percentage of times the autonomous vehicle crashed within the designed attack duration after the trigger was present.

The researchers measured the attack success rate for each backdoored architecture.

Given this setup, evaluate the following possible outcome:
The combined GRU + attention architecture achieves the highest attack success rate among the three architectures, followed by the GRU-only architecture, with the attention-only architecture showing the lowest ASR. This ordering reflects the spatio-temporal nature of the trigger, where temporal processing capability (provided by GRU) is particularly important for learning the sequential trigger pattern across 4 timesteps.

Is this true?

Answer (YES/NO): YES